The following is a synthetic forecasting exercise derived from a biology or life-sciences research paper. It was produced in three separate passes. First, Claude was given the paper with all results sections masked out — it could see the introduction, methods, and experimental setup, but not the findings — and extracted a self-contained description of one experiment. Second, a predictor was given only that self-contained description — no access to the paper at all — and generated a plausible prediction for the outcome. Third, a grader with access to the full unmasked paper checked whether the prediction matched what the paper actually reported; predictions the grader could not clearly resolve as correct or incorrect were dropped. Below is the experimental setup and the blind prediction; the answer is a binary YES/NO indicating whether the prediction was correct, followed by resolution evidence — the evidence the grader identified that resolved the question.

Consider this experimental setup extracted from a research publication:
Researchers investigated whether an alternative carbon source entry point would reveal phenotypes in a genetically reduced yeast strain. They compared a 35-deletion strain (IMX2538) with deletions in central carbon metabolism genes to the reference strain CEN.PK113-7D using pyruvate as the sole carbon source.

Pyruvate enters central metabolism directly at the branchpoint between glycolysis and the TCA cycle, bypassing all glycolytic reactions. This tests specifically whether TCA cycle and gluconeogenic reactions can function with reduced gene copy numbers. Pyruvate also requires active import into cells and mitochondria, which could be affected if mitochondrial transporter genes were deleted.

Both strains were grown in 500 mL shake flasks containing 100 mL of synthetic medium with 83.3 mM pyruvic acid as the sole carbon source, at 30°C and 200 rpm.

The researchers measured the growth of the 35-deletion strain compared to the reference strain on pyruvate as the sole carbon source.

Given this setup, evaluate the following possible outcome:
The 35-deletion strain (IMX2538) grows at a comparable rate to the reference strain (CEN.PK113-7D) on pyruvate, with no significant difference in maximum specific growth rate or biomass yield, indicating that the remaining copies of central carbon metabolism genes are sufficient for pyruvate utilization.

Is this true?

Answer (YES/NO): NO